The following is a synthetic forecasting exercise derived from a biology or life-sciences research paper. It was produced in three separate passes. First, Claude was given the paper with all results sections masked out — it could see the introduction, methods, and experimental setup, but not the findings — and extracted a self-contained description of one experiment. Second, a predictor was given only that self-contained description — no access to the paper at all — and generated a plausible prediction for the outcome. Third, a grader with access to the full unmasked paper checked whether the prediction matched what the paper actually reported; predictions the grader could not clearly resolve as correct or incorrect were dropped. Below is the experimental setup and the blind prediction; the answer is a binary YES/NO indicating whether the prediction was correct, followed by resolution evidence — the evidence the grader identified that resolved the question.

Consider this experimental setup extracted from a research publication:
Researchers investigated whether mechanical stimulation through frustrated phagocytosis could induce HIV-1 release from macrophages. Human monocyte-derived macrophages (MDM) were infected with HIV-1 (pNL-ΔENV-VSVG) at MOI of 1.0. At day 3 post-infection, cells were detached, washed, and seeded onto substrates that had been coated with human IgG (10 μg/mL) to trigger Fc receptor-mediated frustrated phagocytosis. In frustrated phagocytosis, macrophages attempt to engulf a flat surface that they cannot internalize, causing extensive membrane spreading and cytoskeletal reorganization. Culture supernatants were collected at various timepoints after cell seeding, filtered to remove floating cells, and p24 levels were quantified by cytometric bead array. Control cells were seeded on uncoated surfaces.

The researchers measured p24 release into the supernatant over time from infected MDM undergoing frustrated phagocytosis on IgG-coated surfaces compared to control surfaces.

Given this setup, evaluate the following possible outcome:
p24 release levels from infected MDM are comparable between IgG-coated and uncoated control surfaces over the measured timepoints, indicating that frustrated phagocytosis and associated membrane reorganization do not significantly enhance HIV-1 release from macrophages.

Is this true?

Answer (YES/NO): NO